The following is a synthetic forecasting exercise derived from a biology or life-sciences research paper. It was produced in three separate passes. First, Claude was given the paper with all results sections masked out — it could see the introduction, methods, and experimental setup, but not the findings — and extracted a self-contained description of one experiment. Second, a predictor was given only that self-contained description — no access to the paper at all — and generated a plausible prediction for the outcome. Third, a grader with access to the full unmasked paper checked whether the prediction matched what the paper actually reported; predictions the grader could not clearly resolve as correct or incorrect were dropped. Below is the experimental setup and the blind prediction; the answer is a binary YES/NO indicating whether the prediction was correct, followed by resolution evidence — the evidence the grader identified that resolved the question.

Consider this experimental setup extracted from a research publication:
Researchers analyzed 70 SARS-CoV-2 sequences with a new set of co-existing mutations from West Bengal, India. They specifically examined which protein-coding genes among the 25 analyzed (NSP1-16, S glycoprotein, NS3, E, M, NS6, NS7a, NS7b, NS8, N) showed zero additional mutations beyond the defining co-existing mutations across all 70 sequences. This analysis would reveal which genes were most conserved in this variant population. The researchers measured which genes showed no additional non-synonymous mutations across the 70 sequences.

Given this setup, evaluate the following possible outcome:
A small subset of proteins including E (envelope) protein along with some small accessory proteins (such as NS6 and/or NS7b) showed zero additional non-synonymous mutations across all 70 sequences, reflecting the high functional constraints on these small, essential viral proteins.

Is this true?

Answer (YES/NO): NO